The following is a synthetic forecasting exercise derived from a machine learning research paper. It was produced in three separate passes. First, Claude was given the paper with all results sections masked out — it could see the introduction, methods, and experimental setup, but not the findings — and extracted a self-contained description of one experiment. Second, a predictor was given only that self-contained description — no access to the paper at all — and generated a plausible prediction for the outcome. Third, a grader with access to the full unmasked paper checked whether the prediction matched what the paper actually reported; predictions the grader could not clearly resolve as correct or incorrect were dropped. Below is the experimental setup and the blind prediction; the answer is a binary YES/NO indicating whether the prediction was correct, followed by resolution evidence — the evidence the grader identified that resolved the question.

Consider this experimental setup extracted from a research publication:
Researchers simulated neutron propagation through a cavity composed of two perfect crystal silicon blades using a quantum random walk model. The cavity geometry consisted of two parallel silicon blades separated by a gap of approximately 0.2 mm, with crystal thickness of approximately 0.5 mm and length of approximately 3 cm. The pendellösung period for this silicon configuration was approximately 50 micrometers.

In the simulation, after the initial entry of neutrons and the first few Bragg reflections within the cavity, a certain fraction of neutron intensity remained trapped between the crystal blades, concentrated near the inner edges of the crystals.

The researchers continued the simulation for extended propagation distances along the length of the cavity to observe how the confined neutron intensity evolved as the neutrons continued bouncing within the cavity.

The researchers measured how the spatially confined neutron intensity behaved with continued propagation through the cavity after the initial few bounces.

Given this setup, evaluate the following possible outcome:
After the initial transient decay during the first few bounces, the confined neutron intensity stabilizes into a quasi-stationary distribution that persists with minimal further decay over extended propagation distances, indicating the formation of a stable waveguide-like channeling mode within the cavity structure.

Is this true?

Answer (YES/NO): YES